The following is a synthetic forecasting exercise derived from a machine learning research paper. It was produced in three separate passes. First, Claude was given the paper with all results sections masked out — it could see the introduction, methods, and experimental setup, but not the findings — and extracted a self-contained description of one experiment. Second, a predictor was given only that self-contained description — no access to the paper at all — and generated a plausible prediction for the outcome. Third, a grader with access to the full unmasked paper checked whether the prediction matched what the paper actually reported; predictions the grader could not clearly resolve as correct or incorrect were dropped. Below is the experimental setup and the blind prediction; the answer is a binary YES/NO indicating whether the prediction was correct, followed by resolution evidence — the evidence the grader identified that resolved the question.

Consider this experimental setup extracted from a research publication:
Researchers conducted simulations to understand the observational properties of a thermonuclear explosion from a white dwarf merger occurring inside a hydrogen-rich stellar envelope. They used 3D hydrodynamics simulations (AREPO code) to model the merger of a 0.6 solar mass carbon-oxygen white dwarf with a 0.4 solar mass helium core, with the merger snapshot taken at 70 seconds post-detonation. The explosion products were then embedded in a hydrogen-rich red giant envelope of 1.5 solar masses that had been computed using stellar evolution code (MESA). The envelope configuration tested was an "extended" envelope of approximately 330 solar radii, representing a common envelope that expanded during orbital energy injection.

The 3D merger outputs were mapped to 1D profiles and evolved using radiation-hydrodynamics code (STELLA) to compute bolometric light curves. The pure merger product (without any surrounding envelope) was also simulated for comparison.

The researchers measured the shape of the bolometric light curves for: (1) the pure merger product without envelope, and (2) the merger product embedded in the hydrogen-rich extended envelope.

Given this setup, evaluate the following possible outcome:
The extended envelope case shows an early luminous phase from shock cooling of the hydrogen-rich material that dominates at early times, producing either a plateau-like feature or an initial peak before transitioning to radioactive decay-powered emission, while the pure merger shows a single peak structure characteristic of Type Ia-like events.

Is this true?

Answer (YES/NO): YES